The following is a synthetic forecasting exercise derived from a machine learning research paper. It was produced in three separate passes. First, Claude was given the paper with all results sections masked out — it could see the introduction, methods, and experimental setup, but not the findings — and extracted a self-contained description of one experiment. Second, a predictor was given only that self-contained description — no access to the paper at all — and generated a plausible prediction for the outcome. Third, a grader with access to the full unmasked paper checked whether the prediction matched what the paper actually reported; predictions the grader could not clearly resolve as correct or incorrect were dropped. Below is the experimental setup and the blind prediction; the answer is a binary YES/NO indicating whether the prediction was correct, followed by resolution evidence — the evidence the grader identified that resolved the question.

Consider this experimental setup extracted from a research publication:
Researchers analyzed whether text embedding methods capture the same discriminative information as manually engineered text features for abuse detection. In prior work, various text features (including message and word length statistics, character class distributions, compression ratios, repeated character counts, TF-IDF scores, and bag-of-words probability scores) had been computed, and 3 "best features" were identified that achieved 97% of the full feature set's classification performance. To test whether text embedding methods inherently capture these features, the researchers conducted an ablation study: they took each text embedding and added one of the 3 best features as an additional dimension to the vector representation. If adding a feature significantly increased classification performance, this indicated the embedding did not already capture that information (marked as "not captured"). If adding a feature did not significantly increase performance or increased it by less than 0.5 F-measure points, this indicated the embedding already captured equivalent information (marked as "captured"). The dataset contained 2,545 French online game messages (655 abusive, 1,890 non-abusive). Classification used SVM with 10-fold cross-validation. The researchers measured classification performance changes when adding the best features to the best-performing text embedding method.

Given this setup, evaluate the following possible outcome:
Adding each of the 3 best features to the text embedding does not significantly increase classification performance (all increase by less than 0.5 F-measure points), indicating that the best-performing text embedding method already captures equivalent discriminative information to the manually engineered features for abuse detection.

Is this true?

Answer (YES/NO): NO